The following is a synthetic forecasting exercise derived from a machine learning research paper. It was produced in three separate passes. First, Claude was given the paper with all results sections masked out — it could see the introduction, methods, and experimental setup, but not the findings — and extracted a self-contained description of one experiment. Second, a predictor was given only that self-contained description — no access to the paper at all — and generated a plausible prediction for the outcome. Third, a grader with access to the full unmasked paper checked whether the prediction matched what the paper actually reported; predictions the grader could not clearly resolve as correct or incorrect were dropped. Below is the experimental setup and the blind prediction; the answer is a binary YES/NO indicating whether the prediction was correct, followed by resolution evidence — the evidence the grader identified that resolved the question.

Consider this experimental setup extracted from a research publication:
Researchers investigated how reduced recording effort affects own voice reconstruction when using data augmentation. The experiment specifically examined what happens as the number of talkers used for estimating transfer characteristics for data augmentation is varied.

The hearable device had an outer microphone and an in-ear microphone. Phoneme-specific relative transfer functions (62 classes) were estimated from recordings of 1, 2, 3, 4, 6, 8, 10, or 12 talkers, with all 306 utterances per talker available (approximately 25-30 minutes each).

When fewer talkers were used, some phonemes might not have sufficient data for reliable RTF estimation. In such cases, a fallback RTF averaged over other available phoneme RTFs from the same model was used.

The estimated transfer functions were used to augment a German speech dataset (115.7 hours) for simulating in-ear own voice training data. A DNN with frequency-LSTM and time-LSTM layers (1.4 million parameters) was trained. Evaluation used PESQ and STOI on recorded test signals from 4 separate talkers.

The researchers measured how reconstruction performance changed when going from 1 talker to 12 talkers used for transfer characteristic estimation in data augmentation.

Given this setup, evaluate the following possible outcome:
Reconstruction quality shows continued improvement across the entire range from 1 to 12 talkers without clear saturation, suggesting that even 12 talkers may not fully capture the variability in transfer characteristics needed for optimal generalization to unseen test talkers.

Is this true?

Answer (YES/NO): NO